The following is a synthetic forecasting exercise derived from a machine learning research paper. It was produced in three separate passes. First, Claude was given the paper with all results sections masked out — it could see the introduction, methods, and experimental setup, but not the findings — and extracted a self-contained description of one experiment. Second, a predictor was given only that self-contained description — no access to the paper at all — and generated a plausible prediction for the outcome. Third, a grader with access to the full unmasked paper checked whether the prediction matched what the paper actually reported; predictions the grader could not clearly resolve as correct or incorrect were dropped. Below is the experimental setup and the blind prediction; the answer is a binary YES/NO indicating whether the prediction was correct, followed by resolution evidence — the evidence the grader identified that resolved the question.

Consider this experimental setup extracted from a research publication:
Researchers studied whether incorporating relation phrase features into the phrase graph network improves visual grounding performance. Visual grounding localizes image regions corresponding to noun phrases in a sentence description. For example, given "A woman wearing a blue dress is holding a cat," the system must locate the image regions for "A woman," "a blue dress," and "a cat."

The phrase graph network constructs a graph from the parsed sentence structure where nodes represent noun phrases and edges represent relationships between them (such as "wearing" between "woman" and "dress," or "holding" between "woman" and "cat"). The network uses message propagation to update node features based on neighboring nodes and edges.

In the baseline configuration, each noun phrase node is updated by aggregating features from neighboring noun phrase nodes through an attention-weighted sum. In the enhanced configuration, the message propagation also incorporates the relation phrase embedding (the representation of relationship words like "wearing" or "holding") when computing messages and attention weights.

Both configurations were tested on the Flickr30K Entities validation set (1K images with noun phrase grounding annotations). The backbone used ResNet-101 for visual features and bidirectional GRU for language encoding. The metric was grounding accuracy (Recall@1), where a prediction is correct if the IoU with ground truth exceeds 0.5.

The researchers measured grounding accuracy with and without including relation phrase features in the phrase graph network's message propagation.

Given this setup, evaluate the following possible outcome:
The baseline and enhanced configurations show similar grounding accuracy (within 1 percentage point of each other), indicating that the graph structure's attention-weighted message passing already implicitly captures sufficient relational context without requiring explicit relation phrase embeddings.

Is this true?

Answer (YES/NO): YES